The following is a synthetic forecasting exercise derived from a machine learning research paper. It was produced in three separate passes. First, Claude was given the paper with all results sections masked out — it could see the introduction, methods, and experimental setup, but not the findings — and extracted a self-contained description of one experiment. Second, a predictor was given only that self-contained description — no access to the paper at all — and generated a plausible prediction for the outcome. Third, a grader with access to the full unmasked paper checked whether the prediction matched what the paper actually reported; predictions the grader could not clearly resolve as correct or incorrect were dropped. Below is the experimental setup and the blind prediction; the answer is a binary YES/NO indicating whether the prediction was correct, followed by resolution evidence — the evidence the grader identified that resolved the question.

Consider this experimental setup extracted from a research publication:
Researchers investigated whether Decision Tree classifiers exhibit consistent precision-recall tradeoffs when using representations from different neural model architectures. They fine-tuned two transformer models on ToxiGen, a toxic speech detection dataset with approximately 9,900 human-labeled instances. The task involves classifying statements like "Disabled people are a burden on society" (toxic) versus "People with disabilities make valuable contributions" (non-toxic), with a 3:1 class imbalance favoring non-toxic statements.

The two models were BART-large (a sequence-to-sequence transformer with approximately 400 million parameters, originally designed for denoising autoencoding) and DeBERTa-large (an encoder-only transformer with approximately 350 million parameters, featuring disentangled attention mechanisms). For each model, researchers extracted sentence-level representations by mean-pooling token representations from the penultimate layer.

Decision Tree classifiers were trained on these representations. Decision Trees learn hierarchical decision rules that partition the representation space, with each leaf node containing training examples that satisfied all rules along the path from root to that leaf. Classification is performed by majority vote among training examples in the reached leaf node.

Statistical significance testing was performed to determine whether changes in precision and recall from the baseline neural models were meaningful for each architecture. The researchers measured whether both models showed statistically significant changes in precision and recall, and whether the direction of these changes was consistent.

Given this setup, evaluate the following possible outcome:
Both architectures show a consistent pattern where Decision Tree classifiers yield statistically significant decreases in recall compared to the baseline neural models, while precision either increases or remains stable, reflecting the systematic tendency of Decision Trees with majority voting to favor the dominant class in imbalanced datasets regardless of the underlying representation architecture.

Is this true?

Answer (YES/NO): YES